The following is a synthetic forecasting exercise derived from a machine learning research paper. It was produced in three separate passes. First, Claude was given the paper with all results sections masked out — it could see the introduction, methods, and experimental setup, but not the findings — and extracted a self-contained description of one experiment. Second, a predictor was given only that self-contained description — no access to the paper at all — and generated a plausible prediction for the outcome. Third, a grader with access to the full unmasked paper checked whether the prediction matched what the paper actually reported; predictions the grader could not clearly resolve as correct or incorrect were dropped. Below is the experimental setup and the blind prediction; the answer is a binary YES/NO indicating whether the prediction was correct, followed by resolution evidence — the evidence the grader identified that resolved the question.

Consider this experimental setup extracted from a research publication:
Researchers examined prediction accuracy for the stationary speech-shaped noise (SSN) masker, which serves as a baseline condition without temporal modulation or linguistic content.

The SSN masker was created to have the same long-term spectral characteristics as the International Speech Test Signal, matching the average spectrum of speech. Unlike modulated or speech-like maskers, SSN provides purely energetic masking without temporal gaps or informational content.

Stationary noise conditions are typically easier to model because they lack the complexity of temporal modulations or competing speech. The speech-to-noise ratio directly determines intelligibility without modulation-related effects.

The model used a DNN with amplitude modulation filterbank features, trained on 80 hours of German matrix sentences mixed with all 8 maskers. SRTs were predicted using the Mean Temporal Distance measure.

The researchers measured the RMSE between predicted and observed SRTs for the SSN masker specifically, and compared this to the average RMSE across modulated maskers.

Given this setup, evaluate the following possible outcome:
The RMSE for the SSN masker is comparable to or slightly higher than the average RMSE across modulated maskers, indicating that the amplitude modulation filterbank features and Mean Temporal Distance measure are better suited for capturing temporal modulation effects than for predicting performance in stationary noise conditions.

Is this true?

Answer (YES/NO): YES